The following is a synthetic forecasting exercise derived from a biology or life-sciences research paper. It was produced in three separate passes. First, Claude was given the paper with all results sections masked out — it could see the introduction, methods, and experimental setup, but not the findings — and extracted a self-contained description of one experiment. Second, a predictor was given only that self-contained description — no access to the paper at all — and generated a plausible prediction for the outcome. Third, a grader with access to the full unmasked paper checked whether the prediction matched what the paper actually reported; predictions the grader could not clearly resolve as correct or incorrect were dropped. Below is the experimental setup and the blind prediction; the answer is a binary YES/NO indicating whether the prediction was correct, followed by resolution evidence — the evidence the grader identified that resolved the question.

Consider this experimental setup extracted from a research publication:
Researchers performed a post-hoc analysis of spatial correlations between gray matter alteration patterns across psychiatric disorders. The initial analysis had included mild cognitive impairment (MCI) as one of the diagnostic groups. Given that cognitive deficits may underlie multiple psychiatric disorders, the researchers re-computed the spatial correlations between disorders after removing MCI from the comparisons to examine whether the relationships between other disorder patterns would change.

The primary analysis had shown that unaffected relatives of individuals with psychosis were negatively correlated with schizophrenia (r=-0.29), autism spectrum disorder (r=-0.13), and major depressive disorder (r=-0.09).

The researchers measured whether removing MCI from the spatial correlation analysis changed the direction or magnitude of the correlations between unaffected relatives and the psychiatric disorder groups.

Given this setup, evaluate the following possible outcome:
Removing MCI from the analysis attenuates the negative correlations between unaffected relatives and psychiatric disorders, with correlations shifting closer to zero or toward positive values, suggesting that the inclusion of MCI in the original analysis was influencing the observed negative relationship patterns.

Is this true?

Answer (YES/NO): NO